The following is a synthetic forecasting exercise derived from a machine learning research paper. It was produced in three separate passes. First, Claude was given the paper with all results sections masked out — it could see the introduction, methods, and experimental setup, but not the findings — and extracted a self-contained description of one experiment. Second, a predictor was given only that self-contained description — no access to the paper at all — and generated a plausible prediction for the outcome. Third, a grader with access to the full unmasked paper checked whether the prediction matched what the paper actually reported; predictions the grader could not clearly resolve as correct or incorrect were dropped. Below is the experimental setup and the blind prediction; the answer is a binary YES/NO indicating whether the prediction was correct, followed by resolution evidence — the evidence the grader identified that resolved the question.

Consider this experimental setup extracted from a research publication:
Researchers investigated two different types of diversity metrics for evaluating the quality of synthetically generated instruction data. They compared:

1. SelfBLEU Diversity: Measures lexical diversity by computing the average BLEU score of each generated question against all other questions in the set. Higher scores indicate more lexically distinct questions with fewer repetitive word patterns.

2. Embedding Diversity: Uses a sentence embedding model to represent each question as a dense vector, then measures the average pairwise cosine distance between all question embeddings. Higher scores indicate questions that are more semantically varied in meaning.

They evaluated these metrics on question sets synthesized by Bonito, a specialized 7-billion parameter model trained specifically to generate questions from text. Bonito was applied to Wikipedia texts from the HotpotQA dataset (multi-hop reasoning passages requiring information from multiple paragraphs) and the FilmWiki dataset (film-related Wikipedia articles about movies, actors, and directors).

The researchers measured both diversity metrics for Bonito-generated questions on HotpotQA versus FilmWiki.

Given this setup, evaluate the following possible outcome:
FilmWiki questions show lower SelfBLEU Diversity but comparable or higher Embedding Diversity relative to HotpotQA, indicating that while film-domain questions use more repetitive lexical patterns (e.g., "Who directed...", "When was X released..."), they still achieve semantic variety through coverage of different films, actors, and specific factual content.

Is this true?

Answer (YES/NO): NO